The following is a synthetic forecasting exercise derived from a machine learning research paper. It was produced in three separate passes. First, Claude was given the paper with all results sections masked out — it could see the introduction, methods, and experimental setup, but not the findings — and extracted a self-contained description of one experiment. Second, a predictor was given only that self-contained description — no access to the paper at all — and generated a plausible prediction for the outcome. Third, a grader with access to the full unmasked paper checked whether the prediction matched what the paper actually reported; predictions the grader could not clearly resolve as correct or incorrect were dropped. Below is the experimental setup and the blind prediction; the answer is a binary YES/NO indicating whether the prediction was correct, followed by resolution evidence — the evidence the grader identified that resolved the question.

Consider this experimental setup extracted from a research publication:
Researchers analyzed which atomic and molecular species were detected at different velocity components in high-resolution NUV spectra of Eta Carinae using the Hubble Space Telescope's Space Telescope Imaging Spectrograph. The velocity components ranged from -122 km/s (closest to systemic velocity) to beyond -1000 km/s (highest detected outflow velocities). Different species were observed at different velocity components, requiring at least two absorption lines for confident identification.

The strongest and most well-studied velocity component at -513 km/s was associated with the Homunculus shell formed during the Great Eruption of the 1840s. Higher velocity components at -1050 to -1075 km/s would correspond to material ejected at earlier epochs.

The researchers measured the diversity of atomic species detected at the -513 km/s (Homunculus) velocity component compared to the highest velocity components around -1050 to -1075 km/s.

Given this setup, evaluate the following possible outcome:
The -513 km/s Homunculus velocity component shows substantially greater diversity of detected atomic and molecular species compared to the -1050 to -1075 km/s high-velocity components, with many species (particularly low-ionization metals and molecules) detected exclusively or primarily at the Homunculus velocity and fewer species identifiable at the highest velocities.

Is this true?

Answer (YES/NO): YES